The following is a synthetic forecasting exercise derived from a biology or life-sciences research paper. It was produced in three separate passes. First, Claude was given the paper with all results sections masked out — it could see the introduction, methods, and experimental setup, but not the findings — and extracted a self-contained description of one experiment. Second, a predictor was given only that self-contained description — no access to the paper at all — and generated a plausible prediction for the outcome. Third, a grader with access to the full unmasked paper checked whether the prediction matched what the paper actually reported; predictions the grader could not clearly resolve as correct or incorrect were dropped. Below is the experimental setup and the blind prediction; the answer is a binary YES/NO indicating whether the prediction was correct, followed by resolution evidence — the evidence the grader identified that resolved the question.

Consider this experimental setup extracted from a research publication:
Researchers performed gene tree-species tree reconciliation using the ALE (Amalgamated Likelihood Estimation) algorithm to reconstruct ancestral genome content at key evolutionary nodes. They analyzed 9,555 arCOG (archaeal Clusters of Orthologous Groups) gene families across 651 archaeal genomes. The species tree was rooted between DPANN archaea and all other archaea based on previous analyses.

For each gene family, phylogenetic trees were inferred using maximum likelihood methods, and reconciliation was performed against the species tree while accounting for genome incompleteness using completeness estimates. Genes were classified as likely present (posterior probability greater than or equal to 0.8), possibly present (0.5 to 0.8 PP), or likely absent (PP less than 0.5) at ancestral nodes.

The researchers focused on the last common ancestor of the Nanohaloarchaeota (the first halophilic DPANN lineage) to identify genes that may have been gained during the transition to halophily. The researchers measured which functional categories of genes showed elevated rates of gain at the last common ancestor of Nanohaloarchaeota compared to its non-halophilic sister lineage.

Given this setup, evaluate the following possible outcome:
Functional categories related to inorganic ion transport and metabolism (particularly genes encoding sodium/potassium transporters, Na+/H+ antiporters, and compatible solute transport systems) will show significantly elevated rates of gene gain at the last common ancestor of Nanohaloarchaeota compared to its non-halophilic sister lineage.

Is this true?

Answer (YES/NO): NO